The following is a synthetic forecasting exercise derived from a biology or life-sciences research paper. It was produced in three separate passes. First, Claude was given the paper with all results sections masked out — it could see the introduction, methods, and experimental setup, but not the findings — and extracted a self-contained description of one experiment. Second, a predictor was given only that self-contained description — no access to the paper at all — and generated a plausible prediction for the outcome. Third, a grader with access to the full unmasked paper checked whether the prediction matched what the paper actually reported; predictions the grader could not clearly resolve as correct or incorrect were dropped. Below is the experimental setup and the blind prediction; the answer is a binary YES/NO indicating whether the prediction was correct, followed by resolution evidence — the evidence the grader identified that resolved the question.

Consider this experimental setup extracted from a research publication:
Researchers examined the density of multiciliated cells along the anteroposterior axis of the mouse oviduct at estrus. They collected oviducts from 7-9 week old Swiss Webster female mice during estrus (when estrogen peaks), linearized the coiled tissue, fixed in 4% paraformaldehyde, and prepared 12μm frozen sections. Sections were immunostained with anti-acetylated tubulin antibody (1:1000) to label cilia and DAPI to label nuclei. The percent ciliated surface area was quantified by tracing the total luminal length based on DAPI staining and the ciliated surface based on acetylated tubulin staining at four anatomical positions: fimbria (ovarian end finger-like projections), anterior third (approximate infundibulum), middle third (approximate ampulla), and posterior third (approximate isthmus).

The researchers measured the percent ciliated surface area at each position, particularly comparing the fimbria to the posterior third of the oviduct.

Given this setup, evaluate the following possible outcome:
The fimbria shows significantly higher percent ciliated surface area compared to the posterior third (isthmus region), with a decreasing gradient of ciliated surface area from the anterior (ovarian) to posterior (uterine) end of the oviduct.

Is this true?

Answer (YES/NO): YES